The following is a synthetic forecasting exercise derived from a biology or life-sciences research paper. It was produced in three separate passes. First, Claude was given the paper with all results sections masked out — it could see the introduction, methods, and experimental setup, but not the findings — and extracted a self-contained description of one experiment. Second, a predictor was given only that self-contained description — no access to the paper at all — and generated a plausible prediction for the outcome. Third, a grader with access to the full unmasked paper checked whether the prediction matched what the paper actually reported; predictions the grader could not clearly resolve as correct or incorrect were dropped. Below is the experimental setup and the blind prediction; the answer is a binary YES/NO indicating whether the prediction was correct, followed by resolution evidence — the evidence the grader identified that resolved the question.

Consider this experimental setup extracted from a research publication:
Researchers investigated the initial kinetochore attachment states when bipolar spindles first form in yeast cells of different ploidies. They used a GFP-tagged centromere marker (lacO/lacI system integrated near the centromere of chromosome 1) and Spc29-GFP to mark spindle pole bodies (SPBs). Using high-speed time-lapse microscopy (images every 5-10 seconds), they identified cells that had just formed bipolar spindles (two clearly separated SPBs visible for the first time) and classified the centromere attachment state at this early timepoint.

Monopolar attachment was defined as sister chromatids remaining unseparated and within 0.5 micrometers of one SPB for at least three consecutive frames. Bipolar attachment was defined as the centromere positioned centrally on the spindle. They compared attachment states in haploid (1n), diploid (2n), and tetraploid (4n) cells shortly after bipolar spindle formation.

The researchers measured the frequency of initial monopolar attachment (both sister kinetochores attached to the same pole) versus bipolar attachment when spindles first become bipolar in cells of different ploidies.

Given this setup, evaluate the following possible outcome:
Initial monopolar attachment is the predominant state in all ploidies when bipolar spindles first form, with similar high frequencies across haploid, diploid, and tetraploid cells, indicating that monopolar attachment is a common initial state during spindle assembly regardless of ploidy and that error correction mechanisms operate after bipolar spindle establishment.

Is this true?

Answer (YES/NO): YES